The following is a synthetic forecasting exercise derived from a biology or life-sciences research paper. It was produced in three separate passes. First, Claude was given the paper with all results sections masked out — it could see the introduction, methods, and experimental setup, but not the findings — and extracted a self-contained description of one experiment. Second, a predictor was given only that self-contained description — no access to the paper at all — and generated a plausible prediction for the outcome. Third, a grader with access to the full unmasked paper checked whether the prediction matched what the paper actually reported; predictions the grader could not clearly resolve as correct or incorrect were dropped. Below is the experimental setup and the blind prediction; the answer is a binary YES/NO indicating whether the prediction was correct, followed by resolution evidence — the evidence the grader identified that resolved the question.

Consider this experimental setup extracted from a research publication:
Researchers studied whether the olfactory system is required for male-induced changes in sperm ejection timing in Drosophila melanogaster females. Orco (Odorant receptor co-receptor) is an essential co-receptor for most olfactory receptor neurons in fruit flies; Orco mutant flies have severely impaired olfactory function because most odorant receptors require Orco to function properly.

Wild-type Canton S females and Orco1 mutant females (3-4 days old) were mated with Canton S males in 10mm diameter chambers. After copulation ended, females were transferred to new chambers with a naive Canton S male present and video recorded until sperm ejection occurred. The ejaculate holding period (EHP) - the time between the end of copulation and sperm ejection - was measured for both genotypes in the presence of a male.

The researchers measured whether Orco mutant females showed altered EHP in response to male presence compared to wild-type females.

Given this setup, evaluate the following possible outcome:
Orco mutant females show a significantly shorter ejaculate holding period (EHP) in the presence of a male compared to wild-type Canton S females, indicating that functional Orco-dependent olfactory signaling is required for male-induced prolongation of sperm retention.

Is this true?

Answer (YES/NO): NO